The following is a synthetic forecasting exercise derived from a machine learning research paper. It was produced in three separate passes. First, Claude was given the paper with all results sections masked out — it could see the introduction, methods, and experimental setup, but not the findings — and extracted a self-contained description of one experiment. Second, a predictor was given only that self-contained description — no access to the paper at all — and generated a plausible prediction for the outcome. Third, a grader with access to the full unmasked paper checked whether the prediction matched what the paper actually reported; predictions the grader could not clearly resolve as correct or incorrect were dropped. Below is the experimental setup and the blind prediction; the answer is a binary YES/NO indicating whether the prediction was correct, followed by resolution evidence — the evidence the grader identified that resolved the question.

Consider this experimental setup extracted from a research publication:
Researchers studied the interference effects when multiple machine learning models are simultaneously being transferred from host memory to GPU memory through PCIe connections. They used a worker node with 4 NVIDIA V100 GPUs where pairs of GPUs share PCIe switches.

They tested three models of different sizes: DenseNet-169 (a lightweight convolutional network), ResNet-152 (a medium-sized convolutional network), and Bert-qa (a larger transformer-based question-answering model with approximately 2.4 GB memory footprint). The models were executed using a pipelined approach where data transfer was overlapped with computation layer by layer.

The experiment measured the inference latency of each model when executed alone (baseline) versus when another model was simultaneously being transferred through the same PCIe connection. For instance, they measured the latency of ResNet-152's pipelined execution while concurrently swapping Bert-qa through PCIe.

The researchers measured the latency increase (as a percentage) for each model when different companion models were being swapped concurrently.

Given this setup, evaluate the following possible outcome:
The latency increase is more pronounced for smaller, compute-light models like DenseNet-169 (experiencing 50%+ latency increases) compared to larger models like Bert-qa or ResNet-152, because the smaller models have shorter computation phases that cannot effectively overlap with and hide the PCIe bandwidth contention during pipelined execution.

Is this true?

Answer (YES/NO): NO